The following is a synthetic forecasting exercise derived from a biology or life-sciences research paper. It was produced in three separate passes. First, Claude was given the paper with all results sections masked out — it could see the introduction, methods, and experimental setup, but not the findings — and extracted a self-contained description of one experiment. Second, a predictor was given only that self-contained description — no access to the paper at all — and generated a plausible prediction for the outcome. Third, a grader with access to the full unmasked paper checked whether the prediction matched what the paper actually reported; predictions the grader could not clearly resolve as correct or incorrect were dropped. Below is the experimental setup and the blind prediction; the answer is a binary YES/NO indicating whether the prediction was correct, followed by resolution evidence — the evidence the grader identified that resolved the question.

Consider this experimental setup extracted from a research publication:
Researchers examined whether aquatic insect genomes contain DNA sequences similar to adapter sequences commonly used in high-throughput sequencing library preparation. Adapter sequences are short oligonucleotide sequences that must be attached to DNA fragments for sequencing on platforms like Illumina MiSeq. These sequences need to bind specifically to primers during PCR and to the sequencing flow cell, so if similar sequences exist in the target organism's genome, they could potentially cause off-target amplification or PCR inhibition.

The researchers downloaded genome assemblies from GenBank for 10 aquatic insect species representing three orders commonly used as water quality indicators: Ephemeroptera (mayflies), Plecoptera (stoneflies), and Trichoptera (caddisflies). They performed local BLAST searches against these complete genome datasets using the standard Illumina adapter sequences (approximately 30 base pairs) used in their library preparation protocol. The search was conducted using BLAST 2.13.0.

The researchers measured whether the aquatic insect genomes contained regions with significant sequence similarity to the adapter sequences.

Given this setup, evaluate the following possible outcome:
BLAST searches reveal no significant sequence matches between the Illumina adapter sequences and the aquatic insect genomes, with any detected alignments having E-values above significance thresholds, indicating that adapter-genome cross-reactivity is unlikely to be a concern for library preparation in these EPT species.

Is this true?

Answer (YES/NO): NO